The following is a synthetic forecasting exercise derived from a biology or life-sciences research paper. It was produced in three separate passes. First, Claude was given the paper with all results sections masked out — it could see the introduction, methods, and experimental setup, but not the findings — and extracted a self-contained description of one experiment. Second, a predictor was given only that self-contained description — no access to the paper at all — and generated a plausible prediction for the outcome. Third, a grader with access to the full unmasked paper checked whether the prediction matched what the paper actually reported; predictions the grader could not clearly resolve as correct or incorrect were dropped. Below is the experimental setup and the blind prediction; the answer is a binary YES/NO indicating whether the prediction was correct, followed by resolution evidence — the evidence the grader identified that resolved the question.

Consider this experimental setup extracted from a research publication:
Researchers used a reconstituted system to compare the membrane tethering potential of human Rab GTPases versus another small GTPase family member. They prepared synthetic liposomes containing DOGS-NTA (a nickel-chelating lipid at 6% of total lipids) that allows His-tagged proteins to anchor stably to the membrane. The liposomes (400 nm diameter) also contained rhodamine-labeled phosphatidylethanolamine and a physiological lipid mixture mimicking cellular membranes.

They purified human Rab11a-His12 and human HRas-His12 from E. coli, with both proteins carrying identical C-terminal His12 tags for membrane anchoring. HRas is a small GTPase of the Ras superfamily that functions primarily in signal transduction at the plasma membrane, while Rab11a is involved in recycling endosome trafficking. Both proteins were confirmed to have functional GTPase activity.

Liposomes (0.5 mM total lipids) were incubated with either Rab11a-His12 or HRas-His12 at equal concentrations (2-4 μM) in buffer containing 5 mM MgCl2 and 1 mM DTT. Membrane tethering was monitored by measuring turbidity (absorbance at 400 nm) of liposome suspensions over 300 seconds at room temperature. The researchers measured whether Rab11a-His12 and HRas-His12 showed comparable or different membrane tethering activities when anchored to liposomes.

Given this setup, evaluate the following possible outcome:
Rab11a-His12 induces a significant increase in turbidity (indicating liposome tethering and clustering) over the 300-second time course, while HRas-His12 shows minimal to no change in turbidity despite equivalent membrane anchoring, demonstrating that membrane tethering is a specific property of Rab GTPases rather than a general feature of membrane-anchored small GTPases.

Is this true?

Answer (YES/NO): YES